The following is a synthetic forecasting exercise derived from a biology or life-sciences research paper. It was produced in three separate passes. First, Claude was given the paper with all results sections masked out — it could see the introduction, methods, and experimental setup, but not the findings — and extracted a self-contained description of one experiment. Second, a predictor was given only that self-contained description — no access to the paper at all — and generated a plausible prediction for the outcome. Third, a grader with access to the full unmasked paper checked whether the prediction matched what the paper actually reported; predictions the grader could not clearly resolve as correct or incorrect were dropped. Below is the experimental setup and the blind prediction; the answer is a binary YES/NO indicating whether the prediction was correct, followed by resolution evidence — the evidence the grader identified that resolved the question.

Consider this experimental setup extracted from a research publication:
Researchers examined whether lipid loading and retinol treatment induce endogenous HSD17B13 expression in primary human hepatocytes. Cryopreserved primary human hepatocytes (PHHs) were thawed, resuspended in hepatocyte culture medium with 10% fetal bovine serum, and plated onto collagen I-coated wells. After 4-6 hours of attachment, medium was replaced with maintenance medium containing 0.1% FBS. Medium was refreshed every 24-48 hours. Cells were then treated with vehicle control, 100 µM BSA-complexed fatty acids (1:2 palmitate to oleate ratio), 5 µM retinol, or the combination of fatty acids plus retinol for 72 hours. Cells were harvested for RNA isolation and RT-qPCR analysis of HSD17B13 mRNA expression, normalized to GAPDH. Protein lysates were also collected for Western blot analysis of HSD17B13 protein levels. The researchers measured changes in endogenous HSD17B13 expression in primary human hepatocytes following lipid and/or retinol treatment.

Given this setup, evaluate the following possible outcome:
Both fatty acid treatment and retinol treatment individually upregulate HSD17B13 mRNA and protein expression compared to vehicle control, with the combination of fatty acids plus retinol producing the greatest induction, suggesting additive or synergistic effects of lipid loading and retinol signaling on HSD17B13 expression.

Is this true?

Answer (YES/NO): NO